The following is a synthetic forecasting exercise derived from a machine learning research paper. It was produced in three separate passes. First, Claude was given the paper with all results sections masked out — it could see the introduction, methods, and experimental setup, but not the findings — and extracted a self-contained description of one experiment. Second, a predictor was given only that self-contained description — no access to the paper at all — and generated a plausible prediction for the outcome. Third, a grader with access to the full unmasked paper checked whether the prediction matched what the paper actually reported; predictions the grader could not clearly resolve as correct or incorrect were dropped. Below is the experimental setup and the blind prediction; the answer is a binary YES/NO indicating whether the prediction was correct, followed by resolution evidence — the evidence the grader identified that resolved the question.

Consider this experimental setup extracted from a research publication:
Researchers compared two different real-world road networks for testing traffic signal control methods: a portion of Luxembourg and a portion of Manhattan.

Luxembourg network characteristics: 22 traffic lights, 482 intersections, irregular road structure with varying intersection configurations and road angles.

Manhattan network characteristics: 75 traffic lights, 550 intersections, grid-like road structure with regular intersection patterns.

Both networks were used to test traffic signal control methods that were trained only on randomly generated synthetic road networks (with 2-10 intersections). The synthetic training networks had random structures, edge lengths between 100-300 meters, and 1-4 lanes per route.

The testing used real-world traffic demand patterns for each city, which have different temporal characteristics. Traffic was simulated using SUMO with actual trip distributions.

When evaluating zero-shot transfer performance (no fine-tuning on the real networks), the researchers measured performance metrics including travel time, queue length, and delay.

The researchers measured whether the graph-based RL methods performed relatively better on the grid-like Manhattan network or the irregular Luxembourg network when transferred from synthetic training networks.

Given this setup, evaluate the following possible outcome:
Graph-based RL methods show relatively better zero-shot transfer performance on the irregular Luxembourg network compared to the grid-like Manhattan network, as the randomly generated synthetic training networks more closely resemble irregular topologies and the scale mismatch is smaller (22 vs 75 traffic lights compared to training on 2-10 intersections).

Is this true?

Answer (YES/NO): NO